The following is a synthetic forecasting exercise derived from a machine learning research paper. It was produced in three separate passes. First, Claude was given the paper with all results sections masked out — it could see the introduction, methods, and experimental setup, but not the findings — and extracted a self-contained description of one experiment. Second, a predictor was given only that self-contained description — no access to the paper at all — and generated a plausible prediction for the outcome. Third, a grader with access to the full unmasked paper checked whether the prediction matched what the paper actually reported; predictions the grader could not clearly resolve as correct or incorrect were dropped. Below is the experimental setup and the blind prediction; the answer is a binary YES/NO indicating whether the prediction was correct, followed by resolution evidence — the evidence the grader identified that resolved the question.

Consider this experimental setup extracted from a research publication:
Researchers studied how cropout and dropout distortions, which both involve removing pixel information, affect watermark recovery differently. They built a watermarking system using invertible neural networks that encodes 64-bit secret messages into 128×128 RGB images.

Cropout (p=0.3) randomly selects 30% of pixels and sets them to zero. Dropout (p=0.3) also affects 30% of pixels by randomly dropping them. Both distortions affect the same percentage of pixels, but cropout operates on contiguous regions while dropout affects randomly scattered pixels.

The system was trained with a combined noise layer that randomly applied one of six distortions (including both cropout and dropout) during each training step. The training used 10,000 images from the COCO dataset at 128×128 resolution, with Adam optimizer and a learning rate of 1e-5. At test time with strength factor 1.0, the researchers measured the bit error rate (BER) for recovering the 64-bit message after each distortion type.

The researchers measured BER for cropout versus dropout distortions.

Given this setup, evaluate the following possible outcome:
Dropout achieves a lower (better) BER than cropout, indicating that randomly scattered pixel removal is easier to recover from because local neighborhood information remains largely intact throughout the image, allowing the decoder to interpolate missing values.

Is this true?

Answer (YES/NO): NO